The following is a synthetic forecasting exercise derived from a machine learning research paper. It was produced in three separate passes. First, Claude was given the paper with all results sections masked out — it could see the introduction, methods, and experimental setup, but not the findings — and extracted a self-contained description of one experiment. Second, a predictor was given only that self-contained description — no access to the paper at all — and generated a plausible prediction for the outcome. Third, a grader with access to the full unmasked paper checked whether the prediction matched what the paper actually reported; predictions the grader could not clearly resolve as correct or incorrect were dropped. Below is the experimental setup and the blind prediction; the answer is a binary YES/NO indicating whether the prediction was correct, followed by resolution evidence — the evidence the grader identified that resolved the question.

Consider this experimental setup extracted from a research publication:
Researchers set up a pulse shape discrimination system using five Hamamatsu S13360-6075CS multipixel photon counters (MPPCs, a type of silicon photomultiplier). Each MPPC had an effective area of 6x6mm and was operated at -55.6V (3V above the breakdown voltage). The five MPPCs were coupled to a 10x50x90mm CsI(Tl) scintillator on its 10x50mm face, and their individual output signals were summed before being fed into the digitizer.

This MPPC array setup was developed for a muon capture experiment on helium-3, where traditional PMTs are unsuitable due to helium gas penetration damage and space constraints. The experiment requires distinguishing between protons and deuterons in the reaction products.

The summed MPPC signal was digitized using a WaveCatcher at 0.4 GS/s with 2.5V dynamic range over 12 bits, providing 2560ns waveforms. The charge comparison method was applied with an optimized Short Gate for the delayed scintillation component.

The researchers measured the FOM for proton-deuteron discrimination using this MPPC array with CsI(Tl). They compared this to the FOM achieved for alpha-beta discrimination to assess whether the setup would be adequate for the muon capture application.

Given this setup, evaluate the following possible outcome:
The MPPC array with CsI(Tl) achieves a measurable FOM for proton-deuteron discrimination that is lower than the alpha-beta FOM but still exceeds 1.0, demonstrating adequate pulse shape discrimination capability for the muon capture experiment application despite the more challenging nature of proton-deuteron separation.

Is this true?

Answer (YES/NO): NO